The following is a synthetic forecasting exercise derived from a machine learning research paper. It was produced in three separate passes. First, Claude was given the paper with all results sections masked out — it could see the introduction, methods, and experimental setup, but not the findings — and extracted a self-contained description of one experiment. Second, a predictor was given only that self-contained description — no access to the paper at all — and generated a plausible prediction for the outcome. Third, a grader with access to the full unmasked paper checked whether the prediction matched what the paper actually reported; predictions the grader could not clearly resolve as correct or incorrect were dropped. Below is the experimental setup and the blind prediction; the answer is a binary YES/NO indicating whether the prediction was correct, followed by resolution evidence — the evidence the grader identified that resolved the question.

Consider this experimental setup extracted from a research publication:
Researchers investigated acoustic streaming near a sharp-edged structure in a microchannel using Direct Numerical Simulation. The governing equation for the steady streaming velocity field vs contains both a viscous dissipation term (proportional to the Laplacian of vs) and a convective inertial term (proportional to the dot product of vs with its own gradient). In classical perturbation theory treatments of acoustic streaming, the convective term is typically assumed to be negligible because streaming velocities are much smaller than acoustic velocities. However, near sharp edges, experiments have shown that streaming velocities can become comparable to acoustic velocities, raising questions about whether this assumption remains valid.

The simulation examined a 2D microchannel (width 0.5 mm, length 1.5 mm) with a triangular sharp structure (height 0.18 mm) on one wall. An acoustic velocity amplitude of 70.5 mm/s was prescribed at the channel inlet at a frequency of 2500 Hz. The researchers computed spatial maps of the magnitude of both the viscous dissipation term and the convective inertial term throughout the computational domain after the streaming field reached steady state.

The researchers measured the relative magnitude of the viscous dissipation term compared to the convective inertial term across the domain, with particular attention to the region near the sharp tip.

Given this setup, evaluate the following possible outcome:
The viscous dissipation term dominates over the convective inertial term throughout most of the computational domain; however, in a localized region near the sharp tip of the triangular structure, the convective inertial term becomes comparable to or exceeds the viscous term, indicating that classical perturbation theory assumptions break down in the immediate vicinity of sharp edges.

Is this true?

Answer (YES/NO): NO